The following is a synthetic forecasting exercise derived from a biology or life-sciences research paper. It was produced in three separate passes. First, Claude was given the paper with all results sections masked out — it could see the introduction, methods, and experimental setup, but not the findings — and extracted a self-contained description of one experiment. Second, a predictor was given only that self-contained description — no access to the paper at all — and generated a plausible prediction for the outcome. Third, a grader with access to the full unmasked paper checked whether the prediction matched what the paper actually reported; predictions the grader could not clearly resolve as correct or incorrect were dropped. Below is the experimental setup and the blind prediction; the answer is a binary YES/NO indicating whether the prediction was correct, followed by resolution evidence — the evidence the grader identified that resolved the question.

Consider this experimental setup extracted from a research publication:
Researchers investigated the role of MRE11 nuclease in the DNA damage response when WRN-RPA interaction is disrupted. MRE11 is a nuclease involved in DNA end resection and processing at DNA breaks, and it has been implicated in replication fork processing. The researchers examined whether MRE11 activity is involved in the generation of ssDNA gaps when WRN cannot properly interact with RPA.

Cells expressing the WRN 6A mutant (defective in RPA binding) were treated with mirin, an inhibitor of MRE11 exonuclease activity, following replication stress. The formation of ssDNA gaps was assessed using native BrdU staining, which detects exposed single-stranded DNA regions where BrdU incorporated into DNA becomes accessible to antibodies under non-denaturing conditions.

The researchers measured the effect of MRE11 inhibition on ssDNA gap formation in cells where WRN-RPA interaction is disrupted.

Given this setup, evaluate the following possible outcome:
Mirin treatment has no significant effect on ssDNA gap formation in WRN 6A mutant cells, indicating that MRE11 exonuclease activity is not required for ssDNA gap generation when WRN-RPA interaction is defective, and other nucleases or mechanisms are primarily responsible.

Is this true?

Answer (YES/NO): NO